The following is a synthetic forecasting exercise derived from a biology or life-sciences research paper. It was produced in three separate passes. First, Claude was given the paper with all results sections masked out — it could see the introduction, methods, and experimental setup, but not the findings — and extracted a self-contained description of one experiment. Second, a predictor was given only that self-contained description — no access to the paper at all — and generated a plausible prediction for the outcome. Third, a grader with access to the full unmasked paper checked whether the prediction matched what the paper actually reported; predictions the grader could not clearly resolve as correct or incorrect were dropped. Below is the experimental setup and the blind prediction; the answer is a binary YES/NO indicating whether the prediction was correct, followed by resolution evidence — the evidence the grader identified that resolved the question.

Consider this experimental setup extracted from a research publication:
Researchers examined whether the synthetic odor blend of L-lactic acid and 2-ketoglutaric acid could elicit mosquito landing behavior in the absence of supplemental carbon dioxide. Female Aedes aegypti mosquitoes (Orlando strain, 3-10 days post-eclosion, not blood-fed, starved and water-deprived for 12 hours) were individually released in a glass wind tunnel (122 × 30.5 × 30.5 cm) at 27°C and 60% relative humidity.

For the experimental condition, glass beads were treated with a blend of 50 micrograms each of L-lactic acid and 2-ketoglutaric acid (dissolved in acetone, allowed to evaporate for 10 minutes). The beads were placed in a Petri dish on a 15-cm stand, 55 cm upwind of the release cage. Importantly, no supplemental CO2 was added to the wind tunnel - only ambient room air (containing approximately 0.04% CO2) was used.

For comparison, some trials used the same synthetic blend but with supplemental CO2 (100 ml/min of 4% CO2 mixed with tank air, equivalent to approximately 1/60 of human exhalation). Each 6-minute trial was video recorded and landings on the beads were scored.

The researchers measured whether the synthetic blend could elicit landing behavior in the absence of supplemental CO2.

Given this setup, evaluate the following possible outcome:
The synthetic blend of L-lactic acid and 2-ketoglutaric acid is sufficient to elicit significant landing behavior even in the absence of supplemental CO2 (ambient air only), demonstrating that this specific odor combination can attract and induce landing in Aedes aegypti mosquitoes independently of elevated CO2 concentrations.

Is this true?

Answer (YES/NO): YES